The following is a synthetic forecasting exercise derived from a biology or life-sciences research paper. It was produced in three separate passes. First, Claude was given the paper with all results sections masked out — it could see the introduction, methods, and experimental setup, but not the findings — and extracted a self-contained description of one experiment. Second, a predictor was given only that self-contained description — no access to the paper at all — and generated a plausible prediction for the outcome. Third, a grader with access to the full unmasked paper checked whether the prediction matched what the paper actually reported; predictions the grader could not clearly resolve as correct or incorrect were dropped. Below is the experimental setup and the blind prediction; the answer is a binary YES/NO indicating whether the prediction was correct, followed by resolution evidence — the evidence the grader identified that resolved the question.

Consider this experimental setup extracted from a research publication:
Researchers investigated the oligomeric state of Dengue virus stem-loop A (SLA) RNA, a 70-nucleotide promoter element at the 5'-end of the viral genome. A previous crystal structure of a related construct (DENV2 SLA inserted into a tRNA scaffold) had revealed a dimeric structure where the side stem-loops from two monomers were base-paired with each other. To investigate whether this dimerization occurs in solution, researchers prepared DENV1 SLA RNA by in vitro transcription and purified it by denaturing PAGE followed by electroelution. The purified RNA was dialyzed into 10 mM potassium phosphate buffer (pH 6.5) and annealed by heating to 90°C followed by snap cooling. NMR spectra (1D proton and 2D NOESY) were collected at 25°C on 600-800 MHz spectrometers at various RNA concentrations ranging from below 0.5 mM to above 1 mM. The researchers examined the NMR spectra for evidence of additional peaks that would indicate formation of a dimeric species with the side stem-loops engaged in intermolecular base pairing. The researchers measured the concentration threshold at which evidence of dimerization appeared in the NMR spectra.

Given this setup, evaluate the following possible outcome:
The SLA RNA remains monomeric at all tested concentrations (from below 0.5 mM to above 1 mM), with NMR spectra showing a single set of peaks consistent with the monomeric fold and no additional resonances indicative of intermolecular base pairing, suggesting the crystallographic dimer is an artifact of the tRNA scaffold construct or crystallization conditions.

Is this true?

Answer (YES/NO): NO